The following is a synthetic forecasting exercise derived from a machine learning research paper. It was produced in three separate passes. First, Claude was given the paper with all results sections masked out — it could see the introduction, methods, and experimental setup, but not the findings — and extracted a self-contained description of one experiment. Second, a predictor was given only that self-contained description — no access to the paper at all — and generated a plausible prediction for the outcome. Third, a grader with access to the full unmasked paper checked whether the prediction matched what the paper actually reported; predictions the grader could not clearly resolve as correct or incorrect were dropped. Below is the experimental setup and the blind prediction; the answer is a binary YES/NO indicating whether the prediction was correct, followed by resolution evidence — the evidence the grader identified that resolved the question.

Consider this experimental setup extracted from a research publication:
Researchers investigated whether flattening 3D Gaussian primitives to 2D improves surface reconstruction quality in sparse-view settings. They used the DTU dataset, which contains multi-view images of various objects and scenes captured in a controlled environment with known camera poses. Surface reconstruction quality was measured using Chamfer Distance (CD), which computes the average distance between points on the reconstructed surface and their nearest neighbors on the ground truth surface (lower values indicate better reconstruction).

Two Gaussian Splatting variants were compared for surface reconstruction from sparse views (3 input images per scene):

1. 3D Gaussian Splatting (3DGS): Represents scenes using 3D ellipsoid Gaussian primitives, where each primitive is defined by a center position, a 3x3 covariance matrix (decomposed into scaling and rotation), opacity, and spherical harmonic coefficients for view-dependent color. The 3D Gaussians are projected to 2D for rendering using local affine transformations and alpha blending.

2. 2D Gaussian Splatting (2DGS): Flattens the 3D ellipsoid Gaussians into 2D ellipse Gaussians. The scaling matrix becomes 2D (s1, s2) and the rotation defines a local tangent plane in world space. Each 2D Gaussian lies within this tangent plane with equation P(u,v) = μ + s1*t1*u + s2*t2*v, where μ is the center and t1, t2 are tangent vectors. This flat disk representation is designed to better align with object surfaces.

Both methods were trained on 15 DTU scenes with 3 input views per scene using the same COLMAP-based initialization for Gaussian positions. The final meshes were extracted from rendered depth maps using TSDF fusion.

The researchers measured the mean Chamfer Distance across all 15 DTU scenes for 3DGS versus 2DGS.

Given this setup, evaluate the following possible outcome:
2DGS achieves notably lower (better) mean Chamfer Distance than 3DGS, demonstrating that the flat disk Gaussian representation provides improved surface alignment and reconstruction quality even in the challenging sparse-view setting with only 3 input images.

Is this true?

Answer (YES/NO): YES